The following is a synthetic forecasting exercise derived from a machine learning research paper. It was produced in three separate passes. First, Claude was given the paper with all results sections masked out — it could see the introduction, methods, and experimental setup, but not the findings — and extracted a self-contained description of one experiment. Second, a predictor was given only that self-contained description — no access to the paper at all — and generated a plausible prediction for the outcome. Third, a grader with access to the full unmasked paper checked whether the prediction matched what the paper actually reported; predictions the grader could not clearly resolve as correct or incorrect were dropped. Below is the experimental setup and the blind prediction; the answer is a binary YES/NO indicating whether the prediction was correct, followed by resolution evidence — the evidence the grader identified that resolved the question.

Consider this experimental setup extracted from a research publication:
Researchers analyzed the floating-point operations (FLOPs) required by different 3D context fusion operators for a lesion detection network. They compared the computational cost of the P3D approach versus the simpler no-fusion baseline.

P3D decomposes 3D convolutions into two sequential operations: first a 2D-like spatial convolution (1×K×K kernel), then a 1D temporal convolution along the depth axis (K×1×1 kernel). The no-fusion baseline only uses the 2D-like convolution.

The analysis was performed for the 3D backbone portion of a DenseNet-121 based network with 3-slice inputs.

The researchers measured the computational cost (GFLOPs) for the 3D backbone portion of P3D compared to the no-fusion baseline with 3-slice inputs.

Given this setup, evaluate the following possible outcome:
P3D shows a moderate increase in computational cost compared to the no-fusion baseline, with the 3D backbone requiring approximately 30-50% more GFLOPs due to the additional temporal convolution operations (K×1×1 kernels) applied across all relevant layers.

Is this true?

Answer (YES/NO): NO